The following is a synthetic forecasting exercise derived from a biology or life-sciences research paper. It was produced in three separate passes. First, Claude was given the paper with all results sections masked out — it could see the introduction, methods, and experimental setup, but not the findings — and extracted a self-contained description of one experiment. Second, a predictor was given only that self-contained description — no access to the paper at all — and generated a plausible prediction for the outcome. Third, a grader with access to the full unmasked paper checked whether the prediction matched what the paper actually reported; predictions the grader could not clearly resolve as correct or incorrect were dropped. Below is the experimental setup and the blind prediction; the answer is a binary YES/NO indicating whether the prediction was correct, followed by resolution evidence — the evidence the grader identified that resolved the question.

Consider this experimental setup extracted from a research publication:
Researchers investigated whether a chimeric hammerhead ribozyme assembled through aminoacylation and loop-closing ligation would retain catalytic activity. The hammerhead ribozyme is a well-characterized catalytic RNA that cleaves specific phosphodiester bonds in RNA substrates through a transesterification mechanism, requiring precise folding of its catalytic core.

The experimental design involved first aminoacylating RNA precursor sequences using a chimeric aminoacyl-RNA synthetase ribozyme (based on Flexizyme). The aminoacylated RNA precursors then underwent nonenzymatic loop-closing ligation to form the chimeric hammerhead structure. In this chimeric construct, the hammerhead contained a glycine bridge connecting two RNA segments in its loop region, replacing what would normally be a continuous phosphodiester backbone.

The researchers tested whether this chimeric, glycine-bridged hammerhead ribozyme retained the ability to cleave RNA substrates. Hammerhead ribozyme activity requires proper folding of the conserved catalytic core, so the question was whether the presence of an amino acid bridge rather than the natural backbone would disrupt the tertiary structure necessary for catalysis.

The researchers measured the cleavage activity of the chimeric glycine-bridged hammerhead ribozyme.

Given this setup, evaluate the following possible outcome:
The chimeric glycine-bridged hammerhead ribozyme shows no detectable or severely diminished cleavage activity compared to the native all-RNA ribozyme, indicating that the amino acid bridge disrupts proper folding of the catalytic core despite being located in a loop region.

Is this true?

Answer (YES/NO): NO